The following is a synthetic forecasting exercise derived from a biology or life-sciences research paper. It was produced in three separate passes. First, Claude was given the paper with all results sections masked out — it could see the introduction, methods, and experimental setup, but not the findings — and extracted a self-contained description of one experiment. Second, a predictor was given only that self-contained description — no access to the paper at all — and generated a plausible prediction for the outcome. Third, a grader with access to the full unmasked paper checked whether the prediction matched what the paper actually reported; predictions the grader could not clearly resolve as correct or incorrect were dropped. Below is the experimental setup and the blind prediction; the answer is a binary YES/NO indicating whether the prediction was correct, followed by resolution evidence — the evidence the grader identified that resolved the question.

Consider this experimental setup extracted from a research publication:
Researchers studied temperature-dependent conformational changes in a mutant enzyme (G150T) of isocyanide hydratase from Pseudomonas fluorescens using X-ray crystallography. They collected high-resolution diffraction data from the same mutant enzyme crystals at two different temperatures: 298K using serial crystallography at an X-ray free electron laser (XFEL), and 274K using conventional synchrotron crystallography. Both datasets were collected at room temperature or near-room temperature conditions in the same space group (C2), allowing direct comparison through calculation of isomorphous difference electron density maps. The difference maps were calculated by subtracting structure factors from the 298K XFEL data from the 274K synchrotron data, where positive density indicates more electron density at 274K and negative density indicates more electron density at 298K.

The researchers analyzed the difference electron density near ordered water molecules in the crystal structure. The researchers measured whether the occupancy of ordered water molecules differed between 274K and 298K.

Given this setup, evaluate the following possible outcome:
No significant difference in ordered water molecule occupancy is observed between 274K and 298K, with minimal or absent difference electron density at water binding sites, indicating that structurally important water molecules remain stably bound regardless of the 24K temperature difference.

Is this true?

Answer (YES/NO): NO